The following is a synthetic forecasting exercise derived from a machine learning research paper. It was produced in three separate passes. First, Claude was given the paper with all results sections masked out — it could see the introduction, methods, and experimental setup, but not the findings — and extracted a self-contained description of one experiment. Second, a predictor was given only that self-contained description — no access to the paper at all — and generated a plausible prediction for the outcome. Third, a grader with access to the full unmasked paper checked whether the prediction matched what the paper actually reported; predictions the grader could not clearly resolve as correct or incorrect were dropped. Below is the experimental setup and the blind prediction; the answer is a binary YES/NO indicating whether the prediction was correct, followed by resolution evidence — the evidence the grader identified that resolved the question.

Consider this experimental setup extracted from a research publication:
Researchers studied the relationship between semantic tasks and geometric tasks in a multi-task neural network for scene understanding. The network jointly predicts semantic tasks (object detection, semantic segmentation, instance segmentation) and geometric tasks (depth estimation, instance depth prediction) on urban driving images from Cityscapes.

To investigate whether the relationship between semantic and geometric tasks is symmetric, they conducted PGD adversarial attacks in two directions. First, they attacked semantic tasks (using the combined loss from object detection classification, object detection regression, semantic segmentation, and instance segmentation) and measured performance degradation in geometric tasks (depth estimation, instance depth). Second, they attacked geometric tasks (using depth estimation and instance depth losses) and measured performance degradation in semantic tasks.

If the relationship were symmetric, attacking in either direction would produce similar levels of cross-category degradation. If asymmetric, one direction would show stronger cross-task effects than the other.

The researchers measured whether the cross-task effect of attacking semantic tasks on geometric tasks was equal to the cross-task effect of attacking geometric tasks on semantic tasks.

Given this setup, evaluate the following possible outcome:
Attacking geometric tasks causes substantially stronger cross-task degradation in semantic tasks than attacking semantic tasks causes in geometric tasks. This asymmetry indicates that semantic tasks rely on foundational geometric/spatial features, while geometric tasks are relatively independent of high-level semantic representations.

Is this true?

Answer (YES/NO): NO